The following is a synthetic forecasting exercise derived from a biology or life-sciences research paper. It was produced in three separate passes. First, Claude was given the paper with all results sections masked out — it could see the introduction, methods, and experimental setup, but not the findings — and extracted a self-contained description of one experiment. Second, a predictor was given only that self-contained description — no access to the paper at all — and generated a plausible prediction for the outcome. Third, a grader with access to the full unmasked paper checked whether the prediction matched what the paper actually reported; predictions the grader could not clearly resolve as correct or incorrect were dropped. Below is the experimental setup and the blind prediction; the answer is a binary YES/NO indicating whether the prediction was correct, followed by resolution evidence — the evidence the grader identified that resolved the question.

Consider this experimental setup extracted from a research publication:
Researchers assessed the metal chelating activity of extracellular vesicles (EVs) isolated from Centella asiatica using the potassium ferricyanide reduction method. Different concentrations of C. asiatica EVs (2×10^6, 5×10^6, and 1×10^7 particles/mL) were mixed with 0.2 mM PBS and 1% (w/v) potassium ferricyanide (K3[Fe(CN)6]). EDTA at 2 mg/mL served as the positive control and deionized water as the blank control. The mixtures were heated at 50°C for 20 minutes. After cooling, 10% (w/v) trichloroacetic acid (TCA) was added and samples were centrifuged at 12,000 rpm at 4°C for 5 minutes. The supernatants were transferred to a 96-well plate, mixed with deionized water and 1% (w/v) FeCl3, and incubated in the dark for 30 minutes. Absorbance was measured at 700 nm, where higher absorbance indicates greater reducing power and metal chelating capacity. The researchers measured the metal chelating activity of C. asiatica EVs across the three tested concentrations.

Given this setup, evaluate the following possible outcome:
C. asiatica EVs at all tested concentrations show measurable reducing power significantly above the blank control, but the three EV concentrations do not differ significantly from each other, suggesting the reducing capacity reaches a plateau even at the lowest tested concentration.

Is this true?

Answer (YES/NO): NO